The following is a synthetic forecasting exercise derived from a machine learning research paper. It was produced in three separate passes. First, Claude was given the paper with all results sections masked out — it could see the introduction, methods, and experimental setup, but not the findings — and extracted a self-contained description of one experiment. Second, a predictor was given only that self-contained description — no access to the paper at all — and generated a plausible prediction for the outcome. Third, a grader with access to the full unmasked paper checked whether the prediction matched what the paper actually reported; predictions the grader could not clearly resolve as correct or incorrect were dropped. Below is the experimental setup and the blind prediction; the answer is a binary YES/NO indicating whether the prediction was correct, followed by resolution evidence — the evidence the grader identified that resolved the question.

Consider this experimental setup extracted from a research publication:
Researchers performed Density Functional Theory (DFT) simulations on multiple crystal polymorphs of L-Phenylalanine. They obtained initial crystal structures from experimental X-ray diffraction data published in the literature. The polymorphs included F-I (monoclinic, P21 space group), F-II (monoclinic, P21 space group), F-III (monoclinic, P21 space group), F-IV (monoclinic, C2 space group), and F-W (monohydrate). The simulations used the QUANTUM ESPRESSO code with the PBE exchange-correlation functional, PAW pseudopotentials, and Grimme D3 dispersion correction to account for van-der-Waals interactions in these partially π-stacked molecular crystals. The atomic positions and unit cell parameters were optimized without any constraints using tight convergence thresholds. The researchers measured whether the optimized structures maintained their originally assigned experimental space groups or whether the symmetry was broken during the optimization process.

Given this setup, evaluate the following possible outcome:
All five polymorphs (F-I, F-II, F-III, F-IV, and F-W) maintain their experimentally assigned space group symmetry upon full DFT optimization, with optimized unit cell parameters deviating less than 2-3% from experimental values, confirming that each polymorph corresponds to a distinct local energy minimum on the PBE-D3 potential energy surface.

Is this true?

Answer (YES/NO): NO